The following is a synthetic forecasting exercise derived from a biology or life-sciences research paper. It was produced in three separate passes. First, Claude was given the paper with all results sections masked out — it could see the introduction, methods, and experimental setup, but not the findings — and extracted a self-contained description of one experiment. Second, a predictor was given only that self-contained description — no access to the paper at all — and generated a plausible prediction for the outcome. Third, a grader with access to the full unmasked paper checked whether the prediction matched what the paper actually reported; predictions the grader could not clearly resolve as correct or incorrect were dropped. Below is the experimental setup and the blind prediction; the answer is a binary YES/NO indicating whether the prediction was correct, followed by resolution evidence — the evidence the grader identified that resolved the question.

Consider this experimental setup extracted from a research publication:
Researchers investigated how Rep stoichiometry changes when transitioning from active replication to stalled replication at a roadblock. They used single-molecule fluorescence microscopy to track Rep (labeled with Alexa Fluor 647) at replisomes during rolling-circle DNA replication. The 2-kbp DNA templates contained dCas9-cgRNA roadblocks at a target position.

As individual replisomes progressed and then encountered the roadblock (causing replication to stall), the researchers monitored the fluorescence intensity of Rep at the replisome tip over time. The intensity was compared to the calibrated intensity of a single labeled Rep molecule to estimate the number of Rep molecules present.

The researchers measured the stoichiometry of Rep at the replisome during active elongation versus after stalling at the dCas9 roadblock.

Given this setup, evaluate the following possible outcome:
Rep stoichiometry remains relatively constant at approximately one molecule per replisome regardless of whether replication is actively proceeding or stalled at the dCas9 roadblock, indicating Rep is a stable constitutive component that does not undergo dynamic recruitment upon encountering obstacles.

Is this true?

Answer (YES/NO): NO